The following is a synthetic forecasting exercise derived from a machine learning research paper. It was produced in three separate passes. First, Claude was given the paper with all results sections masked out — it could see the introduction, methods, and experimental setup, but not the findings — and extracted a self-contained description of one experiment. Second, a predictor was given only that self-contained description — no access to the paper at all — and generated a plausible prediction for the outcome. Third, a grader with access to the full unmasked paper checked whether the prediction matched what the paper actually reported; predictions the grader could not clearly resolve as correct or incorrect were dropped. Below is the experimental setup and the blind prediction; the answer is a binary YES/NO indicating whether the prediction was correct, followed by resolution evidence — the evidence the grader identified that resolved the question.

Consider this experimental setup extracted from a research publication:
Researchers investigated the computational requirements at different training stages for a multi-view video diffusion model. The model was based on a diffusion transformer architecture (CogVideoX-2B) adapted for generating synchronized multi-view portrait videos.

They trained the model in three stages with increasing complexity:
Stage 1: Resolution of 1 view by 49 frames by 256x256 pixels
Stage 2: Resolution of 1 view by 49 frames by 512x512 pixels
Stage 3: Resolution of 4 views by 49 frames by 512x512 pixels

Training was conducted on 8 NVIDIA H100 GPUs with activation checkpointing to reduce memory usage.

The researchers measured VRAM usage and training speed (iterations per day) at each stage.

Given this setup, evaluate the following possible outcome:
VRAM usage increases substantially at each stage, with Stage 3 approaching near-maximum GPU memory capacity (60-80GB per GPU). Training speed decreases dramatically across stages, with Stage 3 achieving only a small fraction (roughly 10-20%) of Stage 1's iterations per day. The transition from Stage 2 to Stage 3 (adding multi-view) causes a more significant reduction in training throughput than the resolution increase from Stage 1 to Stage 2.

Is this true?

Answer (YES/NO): NO